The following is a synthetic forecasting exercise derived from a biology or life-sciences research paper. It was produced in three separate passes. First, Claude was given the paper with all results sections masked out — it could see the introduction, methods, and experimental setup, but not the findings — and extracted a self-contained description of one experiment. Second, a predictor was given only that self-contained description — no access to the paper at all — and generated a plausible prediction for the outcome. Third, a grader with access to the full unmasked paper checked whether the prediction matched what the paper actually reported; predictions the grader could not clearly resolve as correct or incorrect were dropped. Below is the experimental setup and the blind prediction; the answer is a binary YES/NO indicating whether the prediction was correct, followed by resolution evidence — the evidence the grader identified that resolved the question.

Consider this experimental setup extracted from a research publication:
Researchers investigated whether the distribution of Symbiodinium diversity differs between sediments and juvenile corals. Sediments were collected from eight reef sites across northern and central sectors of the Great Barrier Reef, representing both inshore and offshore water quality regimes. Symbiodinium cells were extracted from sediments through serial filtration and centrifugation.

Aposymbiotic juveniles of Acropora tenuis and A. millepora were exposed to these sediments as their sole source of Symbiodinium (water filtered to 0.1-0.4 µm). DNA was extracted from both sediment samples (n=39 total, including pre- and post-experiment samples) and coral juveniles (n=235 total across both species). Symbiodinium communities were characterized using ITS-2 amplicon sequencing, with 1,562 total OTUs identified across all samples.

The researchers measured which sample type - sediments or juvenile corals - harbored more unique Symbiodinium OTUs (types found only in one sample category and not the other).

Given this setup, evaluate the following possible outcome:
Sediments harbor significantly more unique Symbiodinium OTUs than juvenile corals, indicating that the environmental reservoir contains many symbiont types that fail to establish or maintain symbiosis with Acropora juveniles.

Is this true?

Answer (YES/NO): YES